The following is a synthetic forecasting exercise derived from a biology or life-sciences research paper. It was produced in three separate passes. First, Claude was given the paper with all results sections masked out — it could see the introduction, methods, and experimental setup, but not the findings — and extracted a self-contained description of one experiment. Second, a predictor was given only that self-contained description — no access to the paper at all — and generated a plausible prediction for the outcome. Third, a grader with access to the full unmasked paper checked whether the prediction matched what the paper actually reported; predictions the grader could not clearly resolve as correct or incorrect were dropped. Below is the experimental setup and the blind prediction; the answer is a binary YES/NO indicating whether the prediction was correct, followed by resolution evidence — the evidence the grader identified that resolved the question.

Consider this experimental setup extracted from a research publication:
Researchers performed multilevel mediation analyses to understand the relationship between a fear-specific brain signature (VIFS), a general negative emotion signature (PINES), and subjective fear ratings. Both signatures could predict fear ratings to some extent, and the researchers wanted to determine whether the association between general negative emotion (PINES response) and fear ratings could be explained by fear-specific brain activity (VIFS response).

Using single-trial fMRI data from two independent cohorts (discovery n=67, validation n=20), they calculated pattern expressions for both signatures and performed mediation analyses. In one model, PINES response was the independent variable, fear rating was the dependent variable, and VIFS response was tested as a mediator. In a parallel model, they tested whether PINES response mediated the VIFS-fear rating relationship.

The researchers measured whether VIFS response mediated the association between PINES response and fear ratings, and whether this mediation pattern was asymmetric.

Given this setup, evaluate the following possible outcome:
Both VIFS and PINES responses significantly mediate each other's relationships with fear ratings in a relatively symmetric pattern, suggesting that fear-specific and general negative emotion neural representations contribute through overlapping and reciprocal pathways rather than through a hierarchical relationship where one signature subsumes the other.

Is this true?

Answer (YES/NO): NO